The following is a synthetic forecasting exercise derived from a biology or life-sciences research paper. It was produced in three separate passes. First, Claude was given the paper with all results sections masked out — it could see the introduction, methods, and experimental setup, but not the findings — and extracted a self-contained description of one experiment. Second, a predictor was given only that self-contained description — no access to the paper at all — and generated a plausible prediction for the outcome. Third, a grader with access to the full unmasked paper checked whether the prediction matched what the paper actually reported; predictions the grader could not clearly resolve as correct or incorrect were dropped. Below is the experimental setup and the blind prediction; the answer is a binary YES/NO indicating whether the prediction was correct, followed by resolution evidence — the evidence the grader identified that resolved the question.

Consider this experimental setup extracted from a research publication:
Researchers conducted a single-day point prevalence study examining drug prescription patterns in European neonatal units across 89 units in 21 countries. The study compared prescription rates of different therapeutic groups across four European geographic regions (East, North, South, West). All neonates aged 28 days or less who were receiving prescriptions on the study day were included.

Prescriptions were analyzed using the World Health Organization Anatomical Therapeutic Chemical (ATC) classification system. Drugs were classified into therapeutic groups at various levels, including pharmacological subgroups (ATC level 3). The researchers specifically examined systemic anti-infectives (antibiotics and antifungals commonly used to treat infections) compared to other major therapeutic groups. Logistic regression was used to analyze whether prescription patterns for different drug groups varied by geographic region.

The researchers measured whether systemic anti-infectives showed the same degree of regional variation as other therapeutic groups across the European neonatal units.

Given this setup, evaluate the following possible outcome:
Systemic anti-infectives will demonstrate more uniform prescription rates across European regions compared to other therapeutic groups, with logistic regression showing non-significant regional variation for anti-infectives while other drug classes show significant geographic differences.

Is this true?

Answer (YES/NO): NO